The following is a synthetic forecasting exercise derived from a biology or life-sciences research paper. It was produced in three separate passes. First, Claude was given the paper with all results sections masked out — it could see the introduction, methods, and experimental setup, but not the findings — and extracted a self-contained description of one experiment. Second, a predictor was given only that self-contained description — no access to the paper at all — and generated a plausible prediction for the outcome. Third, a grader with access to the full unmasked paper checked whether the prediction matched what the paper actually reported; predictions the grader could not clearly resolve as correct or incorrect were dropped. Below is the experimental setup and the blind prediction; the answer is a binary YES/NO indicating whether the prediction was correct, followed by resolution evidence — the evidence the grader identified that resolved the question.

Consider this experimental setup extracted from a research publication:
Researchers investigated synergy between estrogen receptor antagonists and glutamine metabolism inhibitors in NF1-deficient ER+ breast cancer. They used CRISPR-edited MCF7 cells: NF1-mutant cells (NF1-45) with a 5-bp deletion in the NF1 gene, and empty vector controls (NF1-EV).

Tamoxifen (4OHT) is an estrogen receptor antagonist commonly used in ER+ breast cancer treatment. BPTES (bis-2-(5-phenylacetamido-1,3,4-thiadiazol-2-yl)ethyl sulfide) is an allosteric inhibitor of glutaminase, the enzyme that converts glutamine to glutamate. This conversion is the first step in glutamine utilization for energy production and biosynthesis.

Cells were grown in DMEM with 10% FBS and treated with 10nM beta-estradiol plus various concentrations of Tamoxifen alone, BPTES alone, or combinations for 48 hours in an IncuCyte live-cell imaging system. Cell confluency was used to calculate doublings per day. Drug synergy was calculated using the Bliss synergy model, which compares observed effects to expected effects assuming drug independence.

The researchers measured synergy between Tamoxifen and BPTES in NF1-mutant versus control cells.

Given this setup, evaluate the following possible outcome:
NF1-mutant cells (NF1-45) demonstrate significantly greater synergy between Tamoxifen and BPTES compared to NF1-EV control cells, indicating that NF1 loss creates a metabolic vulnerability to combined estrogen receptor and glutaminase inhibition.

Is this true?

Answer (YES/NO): YES